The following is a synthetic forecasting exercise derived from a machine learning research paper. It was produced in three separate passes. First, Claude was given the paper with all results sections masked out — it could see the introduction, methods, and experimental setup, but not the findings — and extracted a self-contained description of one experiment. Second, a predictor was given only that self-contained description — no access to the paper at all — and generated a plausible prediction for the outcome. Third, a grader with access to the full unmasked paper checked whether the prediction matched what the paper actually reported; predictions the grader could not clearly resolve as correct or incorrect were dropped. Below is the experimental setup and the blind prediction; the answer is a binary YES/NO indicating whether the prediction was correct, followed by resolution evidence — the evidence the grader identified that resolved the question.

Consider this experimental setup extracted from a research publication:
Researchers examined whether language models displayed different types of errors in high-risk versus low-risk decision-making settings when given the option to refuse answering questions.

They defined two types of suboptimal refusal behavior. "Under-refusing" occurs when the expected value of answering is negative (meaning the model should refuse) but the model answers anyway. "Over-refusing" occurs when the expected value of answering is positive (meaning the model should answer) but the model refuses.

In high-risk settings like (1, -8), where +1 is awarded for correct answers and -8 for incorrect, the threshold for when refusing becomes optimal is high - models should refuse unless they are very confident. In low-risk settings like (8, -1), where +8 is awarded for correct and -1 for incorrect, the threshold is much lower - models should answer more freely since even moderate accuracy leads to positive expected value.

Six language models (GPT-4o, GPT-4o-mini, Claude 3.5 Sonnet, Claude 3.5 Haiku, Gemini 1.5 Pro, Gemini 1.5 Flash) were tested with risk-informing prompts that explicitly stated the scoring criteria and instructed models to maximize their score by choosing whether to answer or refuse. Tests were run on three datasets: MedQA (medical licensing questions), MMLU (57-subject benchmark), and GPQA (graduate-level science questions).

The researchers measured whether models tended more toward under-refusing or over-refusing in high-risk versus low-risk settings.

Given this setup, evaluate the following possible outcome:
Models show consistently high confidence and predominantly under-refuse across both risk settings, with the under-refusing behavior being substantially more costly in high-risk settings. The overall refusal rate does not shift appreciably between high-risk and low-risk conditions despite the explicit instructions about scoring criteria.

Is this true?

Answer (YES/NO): NO